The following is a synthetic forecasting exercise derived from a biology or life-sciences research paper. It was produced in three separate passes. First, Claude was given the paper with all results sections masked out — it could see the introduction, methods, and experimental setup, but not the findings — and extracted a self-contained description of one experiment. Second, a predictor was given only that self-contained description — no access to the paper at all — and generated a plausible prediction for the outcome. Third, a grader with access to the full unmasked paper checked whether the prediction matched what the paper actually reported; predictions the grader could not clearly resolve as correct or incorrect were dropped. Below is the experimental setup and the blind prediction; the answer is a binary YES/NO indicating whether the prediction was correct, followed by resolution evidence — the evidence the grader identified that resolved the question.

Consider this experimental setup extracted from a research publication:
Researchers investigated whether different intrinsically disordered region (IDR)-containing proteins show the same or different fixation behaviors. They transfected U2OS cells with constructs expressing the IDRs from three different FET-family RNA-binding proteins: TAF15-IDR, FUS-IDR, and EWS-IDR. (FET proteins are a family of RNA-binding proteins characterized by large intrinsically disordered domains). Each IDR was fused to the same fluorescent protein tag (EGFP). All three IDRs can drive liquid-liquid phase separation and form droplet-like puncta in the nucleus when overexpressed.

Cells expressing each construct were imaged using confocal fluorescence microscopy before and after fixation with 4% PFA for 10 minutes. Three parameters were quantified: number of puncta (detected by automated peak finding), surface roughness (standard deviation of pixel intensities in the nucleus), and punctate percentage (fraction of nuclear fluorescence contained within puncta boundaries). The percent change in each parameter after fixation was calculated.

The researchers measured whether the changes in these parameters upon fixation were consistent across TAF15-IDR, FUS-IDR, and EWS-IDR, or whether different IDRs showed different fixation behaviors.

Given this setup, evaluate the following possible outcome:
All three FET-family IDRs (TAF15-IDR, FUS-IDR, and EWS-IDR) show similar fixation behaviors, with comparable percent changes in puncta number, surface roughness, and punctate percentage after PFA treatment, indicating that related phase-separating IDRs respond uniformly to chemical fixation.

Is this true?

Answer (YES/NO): YES